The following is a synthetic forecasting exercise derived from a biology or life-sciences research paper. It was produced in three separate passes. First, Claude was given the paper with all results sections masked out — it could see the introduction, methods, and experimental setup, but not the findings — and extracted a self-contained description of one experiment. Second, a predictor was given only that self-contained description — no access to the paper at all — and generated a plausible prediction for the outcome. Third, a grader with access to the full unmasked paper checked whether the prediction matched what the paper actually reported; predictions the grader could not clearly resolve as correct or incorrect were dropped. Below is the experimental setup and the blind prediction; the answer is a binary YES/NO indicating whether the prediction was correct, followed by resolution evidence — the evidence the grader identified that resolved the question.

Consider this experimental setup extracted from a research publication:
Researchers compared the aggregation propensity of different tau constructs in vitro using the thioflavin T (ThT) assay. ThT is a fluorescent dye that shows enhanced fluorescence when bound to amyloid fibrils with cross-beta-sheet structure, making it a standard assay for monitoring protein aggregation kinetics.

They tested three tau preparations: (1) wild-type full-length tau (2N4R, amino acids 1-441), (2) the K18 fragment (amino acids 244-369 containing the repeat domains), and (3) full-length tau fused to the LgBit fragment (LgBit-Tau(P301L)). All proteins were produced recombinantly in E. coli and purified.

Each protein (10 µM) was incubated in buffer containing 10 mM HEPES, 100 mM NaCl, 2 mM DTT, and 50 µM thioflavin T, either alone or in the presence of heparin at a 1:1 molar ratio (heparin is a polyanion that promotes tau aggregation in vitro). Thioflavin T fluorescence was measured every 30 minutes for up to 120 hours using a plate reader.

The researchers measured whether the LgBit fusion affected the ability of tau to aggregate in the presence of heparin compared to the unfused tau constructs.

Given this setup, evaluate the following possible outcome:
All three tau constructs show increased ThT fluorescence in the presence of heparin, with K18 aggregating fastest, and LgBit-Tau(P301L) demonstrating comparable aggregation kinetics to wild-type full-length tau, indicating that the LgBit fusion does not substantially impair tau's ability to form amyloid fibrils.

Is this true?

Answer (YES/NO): NO